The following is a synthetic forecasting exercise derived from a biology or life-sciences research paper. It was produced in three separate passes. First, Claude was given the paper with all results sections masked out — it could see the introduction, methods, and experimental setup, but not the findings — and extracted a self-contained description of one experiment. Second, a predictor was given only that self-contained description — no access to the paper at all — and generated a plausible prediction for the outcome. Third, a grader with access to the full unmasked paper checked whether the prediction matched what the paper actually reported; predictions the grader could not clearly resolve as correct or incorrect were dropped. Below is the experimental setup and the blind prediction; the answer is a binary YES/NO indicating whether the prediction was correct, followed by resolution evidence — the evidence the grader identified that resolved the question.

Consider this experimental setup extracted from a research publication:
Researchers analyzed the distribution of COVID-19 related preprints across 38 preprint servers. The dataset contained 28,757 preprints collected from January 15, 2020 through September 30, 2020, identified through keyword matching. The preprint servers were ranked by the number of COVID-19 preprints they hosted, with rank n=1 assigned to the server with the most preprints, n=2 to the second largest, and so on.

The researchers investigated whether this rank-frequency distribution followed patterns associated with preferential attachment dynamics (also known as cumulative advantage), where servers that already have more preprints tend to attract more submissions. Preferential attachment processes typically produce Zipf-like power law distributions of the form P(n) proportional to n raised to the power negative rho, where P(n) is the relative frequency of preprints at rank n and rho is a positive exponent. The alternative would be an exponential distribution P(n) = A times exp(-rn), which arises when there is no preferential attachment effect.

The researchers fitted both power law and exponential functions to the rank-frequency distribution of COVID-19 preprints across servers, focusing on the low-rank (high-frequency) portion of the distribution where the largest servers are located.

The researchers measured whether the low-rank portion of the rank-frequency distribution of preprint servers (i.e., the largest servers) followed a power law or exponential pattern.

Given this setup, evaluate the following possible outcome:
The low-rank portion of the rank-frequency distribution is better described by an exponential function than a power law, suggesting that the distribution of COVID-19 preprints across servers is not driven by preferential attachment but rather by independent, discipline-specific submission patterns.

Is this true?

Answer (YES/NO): NO